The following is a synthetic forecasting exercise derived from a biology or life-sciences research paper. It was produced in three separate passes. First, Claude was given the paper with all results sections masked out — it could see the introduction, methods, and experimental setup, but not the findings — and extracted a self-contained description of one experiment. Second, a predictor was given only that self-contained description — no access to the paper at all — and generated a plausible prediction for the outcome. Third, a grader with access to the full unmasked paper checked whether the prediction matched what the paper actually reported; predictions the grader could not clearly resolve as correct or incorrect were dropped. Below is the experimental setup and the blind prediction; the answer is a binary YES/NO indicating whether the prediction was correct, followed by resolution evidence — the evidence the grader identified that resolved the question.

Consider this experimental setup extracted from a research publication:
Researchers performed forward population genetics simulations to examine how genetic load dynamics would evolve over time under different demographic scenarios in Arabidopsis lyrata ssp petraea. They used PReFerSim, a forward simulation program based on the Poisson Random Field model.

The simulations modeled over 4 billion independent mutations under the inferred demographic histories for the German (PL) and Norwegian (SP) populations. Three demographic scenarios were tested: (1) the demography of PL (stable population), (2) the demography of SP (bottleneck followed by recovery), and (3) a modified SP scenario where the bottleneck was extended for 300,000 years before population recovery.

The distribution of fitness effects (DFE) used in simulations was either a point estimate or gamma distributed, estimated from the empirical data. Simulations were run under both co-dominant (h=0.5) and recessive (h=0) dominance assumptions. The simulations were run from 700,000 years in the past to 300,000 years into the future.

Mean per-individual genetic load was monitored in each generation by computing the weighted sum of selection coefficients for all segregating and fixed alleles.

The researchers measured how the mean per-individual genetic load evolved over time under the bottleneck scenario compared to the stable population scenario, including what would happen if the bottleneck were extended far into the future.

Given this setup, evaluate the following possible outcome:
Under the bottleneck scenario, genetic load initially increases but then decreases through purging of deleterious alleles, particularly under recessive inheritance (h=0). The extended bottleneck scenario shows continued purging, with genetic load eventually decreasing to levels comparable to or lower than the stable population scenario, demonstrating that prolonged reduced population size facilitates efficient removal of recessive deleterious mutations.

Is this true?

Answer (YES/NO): NO